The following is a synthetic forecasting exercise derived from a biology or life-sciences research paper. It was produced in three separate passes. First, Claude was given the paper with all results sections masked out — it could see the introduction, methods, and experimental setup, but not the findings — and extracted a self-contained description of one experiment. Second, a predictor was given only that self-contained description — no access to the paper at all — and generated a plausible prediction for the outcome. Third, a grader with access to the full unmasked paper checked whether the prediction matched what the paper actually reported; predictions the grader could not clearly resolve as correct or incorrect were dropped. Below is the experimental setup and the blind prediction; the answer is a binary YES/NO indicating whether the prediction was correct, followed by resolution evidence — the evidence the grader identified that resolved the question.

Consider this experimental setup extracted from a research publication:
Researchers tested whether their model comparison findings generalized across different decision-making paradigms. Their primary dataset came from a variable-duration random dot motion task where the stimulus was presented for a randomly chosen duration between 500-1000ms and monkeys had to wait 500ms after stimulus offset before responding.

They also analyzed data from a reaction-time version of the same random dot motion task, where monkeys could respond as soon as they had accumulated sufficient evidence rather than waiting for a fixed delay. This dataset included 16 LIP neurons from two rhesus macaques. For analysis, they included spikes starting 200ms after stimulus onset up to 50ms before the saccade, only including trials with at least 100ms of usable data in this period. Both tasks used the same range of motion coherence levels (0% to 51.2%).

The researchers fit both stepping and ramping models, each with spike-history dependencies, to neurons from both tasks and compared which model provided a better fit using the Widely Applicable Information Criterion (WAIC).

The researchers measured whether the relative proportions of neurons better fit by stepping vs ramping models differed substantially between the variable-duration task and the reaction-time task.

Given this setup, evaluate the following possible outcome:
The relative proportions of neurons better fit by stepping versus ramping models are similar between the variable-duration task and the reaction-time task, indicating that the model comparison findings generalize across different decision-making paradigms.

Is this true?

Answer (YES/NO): YES